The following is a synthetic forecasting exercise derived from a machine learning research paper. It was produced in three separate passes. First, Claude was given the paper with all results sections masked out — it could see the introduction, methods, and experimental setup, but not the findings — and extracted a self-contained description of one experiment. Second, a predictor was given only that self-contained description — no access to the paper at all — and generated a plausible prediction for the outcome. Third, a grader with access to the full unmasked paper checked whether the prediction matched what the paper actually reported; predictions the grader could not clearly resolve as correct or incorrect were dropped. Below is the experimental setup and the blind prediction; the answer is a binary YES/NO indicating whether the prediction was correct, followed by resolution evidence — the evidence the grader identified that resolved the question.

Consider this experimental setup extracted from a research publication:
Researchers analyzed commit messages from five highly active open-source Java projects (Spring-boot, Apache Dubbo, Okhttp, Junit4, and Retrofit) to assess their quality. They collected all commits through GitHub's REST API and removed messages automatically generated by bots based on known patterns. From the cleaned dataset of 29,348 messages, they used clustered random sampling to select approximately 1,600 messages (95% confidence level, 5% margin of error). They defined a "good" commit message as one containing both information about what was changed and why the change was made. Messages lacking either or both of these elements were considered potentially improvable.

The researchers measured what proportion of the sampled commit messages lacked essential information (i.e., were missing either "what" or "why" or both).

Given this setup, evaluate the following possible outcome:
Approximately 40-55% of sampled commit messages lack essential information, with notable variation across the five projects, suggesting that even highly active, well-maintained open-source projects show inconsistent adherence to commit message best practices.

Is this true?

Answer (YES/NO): YES